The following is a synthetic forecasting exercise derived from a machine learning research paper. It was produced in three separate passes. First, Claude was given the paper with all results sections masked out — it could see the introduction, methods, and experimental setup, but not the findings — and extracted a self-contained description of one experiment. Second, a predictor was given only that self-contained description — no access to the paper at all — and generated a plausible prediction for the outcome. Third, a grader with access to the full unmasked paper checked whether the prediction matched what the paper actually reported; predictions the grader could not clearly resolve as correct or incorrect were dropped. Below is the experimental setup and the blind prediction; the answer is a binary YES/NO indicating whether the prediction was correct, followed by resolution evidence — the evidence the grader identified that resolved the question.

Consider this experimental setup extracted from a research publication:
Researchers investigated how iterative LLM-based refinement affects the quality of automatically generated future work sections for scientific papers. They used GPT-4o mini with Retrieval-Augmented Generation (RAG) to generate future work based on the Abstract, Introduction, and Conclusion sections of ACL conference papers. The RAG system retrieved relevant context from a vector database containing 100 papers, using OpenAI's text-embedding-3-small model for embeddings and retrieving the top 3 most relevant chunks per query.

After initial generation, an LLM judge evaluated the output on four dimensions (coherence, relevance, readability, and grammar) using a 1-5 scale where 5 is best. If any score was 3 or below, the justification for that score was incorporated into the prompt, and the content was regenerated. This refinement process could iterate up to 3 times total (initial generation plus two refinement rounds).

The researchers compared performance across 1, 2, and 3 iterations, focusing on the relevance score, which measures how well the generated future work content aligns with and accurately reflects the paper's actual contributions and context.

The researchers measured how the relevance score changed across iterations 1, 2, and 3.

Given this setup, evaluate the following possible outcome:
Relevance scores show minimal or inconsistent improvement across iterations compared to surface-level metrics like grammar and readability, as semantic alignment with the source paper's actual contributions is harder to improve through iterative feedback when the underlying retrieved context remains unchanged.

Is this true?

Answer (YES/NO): NO